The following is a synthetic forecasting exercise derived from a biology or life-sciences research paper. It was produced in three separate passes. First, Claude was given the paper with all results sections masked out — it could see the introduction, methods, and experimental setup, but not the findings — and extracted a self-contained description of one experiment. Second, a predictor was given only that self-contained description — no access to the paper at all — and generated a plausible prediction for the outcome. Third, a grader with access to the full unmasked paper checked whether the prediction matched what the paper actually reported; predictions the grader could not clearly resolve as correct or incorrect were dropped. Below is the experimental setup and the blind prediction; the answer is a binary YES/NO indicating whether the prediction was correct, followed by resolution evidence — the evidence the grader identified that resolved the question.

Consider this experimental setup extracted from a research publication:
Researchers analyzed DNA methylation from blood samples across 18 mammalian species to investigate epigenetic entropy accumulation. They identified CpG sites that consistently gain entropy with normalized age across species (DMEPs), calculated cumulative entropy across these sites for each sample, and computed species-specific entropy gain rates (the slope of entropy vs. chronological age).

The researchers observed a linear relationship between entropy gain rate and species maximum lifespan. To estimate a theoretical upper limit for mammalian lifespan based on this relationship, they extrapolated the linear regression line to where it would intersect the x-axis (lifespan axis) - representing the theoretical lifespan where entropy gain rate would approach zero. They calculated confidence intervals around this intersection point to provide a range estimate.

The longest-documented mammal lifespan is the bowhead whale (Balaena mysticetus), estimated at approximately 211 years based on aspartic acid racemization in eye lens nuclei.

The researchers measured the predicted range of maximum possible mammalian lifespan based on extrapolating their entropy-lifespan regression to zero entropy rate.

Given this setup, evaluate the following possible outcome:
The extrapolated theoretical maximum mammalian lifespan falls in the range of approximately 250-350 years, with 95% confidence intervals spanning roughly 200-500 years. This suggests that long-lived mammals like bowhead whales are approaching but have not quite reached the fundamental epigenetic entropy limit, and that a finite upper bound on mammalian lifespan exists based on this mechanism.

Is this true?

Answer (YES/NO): NO